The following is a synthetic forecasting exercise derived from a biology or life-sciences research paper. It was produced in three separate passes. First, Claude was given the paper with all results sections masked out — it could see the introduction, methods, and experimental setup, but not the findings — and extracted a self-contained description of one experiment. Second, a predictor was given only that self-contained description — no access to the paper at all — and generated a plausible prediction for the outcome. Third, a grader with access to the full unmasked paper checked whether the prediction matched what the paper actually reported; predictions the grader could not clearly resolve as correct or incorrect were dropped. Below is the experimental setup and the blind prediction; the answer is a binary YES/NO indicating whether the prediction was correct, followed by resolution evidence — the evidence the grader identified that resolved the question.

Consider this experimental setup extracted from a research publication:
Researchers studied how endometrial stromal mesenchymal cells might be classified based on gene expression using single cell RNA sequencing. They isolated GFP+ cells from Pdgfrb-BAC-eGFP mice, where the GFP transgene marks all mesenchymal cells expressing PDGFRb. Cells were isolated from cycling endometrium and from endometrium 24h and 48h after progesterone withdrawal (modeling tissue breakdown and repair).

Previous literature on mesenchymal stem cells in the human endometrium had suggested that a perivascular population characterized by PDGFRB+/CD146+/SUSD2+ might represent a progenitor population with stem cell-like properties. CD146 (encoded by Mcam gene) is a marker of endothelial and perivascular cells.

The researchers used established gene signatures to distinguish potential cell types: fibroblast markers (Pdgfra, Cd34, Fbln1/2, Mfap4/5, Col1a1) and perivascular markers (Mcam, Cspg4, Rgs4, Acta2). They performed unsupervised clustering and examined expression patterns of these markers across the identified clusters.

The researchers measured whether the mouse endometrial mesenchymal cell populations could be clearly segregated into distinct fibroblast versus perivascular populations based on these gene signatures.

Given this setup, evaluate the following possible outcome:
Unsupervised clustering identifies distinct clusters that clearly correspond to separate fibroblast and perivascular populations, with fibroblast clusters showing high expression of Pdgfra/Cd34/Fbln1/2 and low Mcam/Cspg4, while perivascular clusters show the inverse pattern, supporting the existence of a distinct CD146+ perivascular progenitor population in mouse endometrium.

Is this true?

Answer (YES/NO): YES